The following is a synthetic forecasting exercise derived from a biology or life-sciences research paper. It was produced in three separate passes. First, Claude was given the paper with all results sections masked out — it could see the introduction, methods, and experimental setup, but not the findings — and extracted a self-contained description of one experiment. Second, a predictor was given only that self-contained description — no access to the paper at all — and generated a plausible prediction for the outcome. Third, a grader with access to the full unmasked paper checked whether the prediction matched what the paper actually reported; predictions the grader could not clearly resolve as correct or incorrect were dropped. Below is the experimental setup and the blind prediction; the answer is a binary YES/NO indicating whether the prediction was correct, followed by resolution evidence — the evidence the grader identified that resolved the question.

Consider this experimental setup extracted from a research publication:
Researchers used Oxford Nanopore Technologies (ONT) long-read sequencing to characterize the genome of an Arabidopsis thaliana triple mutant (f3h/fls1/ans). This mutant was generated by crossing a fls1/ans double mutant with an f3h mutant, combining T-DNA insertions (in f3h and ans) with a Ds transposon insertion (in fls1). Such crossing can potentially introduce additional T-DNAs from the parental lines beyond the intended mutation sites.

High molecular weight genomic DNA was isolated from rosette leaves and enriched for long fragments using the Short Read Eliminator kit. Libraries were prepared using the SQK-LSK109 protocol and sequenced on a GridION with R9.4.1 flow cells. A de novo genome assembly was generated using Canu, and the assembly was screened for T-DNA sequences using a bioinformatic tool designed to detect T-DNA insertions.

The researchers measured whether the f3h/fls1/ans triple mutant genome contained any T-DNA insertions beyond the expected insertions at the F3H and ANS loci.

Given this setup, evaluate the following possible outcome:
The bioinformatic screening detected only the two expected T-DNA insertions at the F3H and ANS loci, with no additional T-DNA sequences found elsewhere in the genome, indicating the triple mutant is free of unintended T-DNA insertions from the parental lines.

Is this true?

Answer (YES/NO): NO